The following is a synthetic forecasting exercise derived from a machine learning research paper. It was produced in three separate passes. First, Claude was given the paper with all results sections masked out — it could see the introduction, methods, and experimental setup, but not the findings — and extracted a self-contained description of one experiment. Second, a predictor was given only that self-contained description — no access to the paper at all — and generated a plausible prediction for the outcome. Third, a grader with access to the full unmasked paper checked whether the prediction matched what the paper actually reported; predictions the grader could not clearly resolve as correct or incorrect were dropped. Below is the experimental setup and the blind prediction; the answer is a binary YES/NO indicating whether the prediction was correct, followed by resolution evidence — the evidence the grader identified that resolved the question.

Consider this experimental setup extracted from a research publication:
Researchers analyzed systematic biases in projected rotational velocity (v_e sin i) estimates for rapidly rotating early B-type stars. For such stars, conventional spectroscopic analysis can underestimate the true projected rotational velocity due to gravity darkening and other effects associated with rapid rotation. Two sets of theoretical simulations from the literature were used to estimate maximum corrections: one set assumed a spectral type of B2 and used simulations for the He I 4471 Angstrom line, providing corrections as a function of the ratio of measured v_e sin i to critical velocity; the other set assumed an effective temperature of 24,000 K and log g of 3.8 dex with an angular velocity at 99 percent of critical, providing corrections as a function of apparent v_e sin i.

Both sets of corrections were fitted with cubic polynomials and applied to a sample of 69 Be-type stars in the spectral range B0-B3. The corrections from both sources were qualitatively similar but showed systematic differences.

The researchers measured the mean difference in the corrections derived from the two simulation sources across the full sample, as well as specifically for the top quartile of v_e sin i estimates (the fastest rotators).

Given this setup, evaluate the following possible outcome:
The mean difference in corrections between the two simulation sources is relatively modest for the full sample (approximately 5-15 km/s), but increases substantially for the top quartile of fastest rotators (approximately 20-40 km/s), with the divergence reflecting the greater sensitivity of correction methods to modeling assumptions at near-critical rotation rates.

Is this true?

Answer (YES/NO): NO